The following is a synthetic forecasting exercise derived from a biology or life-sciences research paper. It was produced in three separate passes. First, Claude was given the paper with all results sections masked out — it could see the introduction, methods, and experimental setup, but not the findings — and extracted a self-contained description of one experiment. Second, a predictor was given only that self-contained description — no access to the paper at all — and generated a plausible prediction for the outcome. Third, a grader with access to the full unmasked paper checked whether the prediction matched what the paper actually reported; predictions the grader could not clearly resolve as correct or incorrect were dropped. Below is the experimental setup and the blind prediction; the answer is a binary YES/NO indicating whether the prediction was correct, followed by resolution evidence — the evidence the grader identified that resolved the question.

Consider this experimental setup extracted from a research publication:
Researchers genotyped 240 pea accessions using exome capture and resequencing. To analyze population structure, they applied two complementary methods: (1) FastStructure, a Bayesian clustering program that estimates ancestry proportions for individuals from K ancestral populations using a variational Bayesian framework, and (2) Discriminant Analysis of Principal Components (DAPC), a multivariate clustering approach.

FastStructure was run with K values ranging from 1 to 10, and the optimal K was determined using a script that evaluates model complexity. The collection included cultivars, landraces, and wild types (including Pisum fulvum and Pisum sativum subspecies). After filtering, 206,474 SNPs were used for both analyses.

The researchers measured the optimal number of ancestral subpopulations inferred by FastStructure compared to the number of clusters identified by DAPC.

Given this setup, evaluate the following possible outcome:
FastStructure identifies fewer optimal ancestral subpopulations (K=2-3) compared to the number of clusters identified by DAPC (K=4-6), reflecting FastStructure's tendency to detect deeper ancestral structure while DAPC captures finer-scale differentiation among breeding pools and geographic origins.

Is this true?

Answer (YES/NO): NO